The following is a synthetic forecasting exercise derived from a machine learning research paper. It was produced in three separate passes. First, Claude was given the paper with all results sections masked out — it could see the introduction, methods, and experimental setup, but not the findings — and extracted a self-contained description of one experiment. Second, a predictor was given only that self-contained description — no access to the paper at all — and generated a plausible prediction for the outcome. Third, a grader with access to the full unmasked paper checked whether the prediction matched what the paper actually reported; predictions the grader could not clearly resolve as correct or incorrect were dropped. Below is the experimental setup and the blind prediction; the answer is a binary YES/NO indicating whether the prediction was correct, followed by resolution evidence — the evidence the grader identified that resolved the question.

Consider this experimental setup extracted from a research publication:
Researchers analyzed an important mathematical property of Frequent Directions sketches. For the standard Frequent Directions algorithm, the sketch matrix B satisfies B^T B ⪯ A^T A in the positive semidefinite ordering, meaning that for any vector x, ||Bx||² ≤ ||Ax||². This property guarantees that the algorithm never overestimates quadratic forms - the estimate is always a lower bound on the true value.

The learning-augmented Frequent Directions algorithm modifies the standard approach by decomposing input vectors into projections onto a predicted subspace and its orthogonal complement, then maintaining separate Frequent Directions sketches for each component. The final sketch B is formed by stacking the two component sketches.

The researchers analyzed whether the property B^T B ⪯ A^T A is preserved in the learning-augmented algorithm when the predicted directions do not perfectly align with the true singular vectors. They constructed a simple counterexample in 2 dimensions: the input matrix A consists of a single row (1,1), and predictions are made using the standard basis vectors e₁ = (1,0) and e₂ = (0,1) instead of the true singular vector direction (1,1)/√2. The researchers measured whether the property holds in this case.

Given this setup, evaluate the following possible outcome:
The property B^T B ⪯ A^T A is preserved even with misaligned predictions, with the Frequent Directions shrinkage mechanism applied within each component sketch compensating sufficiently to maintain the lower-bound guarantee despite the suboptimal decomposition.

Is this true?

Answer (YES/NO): NO